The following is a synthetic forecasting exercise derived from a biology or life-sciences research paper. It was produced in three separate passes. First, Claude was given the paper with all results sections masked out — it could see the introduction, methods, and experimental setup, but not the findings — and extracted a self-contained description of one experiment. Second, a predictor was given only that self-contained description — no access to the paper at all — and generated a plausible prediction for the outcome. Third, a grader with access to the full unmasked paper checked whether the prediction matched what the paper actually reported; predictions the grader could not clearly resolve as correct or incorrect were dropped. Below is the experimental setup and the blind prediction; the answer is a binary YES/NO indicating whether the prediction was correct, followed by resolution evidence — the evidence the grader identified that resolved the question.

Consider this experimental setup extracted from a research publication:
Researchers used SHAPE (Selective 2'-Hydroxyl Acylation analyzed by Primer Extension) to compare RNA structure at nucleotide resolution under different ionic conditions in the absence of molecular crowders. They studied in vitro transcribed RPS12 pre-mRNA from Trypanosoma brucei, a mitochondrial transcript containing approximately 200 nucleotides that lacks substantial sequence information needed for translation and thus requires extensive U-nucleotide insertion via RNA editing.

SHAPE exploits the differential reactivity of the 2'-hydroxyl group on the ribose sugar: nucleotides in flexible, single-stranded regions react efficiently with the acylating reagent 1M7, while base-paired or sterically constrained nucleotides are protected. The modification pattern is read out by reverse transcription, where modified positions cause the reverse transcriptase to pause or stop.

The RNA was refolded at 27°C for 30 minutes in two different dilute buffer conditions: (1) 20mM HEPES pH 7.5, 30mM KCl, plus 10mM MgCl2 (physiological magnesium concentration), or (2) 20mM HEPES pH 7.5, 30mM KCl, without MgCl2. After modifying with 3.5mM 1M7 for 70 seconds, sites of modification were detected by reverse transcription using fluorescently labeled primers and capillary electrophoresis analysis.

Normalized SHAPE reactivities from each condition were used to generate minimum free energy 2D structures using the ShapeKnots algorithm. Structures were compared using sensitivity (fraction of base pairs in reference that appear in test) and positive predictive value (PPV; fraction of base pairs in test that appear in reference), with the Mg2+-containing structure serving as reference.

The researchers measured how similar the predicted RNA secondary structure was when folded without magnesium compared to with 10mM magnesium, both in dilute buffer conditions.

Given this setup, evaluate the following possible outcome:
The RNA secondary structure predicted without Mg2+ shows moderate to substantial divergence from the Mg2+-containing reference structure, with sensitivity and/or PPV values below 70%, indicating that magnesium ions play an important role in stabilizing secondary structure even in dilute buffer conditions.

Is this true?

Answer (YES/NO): YES